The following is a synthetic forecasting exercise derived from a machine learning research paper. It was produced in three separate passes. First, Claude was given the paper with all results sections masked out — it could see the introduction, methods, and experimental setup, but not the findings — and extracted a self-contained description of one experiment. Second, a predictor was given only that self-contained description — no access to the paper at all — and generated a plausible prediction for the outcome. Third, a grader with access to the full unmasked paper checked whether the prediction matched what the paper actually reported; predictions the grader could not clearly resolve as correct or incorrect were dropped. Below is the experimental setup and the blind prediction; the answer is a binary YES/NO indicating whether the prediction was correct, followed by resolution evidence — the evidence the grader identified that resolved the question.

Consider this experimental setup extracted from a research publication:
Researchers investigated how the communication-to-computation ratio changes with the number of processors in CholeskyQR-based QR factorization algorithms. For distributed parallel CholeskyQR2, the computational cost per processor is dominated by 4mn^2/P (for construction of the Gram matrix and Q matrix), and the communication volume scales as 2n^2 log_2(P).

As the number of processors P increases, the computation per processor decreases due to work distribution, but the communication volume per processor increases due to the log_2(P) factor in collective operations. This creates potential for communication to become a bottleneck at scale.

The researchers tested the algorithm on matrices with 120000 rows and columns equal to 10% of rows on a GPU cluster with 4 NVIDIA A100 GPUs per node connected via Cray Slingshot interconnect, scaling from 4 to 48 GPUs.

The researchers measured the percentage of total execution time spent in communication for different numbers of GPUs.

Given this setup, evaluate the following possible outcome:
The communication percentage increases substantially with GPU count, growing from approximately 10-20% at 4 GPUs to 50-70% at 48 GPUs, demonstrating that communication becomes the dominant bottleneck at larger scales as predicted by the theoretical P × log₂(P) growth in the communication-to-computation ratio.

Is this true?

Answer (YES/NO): NO